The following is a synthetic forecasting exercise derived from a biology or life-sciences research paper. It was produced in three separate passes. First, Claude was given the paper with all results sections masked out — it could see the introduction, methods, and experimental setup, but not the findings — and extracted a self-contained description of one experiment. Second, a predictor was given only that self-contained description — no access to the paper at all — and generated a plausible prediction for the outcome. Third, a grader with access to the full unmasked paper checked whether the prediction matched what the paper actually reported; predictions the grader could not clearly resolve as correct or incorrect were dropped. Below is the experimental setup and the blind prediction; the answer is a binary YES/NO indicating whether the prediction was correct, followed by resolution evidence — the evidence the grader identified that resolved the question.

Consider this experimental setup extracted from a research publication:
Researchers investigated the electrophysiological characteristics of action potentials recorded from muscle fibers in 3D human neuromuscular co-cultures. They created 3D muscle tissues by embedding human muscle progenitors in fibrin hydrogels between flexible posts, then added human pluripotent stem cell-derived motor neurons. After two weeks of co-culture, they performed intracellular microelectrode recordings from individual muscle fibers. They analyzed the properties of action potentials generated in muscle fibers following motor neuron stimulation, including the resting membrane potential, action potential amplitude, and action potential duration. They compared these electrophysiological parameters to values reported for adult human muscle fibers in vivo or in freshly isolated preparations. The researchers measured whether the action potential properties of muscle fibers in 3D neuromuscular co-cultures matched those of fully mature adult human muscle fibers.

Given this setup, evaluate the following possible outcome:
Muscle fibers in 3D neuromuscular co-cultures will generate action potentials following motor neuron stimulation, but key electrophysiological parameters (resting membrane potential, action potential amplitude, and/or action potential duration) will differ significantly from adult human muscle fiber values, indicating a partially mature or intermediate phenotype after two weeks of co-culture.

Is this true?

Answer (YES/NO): YES